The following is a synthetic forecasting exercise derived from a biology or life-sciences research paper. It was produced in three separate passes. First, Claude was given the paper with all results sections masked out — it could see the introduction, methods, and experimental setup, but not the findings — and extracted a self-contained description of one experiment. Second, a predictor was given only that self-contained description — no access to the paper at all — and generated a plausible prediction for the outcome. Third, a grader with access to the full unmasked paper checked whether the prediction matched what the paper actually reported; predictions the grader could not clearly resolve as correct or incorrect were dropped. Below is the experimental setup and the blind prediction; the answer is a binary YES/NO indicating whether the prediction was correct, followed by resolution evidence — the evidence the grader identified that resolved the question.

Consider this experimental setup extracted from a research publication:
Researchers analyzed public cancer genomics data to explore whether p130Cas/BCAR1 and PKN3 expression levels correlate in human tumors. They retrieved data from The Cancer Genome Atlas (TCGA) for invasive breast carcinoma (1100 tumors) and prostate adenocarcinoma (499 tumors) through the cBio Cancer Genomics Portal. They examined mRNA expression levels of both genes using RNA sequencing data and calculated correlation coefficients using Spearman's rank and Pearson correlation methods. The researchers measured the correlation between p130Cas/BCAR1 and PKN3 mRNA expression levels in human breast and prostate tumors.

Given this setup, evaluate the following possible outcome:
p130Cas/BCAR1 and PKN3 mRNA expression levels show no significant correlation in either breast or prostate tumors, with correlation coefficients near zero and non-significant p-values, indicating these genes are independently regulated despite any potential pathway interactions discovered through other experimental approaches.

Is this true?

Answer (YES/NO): NO